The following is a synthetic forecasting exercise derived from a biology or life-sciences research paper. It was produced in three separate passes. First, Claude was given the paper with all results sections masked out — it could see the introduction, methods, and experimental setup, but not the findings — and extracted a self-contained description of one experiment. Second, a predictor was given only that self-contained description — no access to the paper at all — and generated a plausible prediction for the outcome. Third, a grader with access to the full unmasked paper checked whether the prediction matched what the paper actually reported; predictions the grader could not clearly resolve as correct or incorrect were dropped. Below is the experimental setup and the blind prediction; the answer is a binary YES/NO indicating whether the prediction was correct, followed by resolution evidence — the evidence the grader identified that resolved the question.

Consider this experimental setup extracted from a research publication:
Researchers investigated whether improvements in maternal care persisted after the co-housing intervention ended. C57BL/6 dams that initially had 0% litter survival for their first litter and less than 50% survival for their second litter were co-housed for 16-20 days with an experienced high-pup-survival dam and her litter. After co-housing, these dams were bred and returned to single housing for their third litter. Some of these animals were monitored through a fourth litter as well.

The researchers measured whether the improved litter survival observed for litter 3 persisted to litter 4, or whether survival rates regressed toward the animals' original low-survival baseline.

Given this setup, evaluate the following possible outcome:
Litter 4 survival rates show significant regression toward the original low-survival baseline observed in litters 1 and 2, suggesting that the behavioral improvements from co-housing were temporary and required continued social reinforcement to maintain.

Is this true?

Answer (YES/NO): NO